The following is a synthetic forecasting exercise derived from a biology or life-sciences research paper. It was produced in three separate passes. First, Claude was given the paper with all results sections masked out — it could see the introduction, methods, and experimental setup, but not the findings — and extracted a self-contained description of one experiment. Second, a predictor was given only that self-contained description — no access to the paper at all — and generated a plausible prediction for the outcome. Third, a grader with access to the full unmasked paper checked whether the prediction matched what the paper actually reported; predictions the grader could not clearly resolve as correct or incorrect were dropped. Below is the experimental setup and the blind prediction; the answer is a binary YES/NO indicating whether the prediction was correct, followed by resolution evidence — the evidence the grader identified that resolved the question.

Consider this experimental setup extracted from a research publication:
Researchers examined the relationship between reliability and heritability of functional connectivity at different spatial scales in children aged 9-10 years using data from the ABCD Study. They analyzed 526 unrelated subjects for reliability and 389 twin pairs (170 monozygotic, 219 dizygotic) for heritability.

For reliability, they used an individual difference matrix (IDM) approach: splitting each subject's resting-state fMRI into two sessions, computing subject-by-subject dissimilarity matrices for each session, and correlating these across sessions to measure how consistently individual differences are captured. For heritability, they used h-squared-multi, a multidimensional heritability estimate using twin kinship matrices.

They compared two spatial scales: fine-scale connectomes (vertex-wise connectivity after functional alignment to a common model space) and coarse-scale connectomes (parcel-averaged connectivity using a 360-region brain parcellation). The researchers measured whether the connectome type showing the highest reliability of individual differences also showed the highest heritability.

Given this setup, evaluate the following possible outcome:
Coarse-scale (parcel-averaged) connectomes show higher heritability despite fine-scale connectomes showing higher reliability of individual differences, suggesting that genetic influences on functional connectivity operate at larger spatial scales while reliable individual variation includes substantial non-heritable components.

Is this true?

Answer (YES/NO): YES